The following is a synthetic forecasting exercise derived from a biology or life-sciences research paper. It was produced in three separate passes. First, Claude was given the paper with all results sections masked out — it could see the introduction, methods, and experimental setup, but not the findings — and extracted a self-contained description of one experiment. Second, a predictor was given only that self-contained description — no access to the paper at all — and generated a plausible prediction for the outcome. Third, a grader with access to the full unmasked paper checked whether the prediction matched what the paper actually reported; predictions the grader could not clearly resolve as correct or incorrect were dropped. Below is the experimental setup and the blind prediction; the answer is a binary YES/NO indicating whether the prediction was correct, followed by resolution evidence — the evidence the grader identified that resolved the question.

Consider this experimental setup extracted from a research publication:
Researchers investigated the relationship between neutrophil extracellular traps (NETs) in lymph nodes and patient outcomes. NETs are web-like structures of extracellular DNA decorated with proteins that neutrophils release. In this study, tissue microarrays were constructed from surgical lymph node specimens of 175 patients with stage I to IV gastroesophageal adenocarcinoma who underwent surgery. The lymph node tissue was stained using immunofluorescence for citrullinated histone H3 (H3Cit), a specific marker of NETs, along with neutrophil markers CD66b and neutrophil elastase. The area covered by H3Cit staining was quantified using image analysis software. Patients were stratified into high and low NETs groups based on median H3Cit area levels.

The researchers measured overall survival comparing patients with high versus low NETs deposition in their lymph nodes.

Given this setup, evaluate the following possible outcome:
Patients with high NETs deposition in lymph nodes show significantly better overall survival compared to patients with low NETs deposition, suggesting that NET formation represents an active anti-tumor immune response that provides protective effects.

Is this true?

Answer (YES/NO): NO